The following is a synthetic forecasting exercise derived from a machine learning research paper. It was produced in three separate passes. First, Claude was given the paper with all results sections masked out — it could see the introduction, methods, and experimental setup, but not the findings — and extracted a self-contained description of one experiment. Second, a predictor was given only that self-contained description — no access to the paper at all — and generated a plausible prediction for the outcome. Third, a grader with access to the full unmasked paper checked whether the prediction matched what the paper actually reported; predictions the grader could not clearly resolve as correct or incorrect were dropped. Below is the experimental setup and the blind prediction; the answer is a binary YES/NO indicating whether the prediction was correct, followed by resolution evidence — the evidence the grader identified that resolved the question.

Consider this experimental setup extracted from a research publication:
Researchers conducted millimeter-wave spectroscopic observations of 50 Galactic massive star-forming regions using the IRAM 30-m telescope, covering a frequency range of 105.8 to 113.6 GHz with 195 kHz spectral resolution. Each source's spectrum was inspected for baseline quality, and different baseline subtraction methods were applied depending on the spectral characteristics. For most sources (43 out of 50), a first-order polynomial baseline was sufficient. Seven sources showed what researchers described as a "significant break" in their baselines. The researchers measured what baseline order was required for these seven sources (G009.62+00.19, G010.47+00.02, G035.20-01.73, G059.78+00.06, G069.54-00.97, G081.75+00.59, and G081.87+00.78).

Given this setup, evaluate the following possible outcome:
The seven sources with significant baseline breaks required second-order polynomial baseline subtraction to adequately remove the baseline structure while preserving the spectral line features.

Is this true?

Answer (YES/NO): YES